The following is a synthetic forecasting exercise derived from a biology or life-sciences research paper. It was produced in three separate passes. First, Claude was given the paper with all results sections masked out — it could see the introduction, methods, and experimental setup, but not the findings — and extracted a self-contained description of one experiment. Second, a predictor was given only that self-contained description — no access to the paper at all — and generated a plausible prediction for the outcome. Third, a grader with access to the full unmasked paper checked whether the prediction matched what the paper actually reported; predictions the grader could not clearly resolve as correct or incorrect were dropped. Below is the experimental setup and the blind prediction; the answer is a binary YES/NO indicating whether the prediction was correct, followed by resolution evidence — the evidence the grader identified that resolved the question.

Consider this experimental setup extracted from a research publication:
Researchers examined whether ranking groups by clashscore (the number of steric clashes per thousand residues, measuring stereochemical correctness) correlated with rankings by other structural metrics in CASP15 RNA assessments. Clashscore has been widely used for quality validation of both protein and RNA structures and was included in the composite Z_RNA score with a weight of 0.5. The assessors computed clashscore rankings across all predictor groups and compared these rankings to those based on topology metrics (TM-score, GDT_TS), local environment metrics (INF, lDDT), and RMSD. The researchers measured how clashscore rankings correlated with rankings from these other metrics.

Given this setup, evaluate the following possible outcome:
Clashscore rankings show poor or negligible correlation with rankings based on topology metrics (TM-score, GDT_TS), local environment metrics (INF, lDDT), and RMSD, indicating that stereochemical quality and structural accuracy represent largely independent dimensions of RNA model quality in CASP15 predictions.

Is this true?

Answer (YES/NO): YES